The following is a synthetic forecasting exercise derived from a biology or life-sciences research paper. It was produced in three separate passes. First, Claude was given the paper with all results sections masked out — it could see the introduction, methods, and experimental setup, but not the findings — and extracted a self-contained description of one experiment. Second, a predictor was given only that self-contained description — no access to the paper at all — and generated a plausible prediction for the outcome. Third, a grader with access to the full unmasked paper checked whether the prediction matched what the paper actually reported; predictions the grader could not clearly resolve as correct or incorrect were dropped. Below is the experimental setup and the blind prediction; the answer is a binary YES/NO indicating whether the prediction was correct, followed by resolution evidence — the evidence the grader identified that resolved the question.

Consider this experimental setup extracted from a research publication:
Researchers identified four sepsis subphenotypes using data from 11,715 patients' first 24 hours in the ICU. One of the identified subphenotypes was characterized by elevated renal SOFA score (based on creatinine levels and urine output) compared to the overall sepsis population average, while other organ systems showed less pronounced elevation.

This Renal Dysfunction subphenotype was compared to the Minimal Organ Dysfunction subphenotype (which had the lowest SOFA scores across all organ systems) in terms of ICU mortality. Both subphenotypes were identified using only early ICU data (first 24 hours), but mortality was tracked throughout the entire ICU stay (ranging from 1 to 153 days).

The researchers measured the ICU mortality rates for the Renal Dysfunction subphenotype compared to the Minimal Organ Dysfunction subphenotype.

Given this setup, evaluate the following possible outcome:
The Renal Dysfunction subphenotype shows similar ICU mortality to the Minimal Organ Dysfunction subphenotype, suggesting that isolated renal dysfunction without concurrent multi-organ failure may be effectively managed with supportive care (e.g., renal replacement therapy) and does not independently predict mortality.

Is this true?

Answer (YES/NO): YES